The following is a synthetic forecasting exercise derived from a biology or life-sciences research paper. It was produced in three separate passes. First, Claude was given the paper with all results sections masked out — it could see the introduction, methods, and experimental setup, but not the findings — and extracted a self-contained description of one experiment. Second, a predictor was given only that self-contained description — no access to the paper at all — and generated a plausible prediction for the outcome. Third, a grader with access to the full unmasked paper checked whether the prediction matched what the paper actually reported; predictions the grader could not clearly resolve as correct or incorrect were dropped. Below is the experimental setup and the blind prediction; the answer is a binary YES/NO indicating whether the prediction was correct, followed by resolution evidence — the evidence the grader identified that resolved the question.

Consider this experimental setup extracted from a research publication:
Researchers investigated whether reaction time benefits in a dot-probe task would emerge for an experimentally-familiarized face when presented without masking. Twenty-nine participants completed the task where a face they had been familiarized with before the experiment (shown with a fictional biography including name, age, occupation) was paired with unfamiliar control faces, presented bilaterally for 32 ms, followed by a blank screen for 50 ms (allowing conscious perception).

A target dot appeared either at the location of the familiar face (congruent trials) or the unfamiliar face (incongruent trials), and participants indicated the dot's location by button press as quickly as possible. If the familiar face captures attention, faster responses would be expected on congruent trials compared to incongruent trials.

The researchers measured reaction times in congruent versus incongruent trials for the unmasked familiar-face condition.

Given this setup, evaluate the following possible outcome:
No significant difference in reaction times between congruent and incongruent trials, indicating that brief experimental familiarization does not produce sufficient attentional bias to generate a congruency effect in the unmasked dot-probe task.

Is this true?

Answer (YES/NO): YES